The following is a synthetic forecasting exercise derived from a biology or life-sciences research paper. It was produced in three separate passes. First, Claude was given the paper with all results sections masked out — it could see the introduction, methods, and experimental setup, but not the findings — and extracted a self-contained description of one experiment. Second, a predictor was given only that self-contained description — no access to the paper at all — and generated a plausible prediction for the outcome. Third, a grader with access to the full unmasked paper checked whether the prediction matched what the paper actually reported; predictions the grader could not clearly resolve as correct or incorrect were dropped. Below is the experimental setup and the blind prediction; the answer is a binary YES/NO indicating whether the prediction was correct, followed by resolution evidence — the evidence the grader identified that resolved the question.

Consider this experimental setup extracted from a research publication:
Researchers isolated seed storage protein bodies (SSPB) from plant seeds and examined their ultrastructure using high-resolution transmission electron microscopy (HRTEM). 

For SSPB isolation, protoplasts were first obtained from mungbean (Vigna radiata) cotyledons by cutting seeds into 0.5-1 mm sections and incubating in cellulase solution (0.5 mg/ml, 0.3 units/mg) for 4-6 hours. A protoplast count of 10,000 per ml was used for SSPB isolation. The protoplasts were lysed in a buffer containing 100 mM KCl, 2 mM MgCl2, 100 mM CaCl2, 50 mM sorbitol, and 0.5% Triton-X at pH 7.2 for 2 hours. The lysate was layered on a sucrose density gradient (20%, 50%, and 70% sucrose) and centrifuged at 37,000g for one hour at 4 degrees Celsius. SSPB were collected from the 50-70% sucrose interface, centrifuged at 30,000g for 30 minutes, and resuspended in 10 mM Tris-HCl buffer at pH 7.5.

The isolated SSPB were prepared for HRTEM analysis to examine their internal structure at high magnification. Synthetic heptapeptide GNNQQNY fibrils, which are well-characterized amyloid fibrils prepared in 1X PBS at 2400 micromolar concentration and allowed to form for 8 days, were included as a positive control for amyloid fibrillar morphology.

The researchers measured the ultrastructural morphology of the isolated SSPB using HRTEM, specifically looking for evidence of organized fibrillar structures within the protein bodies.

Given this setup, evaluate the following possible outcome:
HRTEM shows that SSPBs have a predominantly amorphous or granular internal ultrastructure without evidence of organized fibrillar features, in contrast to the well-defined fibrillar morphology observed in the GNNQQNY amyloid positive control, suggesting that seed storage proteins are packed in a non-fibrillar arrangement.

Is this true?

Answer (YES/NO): NO